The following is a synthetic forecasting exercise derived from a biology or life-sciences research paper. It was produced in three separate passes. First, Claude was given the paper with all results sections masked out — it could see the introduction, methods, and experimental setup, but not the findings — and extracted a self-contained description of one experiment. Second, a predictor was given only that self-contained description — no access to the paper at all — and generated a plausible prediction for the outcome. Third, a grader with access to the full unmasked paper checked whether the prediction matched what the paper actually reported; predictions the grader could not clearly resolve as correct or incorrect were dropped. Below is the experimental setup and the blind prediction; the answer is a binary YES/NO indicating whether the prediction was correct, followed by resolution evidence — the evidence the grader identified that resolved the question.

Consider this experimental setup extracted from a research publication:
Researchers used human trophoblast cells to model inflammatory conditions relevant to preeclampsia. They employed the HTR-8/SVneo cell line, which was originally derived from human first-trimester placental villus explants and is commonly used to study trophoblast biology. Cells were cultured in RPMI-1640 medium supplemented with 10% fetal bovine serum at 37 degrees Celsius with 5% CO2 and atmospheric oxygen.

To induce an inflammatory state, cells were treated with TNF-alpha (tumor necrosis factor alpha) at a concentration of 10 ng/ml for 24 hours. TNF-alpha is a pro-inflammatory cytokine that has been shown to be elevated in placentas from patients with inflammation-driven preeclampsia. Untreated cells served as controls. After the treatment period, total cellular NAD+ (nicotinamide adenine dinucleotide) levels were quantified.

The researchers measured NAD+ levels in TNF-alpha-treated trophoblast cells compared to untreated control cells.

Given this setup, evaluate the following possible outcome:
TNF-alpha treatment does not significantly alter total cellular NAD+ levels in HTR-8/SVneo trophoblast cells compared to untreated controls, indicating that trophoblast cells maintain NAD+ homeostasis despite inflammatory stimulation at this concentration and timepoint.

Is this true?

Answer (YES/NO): NO